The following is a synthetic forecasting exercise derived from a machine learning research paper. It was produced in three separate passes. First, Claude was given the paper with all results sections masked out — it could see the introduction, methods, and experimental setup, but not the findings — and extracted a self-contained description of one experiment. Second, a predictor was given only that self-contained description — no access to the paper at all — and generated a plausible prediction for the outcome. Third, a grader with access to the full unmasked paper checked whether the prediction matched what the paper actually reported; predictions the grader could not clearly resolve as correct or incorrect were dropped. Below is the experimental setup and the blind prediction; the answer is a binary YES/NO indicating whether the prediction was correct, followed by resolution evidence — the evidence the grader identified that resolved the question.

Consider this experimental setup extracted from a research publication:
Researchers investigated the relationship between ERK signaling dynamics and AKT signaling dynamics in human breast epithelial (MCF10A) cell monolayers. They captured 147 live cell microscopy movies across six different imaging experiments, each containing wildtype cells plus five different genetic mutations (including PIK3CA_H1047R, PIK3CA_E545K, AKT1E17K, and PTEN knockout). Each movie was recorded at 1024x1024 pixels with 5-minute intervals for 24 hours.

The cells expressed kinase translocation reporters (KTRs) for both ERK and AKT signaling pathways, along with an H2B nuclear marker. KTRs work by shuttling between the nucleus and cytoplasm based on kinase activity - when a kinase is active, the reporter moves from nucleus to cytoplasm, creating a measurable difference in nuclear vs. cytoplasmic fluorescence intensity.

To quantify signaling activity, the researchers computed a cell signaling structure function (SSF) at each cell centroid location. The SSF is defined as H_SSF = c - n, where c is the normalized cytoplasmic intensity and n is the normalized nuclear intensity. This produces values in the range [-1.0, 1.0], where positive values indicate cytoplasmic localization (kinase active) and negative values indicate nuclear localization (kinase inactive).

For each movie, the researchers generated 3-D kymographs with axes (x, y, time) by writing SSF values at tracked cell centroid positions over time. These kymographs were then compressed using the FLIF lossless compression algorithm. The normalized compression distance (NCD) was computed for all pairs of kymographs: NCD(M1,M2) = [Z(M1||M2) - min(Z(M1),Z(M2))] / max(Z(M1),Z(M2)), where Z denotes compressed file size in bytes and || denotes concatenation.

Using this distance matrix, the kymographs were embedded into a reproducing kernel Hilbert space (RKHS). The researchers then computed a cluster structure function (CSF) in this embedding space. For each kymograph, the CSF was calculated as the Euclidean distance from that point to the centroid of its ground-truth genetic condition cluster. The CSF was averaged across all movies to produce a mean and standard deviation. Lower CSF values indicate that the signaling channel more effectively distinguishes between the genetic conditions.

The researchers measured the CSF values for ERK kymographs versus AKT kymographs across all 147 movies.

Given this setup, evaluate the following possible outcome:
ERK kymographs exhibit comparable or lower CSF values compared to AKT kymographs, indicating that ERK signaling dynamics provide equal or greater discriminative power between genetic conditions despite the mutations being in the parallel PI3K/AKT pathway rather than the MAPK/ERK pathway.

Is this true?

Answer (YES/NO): YES